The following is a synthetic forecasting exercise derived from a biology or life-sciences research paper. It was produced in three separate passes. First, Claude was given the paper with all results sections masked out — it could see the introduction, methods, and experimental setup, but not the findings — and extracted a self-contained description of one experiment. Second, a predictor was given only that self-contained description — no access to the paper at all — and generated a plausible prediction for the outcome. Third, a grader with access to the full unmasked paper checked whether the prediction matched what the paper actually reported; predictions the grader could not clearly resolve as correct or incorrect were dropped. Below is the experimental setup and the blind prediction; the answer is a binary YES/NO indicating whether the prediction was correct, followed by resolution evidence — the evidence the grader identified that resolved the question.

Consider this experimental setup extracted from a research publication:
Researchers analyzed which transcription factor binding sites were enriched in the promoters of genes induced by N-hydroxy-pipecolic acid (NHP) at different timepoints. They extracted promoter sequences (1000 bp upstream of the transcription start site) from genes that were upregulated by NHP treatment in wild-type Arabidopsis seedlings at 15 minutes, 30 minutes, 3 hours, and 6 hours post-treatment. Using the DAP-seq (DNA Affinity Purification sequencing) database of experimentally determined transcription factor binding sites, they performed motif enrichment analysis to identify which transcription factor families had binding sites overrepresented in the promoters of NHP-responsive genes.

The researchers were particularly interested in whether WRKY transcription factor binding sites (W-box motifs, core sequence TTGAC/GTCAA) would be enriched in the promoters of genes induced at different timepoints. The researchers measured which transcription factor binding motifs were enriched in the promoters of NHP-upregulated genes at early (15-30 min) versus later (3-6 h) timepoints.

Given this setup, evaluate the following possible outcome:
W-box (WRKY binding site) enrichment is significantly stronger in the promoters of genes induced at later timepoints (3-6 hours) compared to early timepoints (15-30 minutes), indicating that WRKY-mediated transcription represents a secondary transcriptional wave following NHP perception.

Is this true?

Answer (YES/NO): YES